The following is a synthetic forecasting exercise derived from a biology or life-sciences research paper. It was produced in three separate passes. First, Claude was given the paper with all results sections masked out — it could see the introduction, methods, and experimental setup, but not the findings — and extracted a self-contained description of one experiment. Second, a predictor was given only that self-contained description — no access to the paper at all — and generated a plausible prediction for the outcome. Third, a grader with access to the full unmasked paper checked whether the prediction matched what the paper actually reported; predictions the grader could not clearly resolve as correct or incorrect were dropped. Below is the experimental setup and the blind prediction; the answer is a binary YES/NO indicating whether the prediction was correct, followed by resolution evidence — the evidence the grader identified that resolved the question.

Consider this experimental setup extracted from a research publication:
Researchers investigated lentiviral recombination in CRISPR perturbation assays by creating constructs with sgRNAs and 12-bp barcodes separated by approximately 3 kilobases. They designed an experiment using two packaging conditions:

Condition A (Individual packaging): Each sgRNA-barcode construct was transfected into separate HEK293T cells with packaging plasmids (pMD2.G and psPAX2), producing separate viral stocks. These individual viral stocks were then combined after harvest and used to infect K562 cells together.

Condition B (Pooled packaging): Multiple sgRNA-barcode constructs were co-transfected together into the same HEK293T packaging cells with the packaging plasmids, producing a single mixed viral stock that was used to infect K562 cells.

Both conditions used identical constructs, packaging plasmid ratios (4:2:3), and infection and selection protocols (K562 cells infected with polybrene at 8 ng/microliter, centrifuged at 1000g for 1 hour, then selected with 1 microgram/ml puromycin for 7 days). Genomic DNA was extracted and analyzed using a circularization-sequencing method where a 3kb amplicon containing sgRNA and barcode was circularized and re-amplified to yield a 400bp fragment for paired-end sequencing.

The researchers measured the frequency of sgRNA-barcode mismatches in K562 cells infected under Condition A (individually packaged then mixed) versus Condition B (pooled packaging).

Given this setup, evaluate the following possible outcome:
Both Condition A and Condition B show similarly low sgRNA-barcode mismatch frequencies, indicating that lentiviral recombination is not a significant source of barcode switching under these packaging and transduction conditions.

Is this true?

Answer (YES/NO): NO